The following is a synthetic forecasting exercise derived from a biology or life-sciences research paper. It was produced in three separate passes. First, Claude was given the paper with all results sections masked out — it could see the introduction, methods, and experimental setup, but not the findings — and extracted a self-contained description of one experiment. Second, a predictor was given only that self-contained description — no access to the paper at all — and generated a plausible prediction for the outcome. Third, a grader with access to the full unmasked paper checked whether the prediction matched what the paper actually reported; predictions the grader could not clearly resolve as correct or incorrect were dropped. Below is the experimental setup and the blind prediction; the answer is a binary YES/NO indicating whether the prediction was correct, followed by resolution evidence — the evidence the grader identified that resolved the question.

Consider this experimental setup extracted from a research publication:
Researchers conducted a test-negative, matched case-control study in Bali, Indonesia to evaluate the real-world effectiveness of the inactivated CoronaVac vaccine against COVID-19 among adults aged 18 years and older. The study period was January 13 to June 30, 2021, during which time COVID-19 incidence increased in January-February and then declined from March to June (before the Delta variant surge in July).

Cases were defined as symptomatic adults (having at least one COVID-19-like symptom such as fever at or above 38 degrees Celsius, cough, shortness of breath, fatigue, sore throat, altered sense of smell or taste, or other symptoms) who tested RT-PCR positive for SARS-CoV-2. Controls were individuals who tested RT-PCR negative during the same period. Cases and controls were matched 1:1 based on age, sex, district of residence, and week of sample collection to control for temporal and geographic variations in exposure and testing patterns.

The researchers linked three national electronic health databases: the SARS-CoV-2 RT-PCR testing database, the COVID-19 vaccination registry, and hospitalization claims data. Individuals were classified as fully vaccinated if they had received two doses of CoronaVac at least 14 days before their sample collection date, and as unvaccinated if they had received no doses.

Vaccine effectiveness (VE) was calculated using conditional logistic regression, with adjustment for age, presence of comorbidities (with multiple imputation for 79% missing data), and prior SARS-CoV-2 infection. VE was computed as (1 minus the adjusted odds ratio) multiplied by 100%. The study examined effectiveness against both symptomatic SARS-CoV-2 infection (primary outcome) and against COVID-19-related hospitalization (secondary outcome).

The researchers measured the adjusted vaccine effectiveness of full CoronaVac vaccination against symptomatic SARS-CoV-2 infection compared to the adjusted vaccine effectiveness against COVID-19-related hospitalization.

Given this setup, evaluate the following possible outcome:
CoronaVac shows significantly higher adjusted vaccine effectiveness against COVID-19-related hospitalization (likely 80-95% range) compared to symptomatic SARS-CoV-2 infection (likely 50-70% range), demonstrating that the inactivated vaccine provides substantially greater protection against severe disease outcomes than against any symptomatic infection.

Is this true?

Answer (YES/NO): NO